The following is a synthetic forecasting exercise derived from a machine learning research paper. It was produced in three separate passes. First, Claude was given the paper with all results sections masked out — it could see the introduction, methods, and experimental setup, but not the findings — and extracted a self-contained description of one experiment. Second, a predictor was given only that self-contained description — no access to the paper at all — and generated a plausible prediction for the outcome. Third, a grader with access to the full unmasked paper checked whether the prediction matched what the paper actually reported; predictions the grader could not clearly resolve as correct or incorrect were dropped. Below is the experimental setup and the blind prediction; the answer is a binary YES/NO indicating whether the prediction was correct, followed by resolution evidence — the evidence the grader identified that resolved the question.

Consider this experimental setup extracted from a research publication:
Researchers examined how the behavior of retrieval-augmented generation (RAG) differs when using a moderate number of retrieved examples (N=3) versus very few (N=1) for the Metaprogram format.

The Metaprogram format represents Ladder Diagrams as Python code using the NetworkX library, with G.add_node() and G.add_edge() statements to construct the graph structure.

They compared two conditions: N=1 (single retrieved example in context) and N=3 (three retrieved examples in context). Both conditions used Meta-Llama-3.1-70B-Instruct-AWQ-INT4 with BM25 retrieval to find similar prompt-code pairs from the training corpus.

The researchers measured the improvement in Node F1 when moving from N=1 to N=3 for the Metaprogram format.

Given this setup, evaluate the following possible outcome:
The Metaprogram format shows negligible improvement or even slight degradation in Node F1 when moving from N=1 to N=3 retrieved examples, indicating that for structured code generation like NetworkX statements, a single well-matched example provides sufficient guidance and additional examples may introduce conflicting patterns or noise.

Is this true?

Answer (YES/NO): NO